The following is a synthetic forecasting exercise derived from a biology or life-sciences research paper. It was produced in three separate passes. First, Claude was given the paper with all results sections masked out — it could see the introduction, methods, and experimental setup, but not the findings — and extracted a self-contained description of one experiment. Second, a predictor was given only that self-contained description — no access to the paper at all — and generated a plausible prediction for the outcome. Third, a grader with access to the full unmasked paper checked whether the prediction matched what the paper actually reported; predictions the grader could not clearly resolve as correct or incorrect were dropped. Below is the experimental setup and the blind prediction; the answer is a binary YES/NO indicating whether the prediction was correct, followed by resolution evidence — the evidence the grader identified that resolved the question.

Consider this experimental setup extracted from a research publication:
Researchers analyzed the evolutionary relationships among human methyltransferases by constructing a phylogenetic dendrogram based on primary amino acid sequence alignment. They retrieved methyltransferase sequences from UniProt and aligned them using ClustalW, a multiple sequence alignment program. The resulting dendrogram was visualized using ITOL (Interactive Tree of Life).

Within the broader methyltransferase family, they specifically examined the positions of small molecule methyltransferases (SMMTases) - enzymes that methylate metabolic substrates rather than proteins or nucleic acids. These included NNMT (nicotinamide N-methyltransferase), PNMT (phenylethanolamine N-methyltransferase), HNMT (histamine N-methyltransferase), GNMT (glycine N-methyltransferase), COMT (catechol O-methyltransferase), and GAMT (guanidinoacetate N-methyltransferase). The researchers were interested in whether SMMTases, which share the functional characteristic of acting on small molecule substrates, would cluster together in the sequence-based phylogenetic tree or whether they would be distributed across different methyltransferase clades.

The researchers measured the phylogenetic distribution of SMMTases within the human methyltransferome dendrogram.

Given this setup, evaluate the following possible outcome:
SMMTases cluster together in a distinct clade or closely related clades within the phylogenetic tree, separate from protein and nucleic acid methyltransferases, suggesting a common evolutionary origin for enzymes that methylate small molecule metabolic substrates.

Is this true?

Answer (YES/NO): NO